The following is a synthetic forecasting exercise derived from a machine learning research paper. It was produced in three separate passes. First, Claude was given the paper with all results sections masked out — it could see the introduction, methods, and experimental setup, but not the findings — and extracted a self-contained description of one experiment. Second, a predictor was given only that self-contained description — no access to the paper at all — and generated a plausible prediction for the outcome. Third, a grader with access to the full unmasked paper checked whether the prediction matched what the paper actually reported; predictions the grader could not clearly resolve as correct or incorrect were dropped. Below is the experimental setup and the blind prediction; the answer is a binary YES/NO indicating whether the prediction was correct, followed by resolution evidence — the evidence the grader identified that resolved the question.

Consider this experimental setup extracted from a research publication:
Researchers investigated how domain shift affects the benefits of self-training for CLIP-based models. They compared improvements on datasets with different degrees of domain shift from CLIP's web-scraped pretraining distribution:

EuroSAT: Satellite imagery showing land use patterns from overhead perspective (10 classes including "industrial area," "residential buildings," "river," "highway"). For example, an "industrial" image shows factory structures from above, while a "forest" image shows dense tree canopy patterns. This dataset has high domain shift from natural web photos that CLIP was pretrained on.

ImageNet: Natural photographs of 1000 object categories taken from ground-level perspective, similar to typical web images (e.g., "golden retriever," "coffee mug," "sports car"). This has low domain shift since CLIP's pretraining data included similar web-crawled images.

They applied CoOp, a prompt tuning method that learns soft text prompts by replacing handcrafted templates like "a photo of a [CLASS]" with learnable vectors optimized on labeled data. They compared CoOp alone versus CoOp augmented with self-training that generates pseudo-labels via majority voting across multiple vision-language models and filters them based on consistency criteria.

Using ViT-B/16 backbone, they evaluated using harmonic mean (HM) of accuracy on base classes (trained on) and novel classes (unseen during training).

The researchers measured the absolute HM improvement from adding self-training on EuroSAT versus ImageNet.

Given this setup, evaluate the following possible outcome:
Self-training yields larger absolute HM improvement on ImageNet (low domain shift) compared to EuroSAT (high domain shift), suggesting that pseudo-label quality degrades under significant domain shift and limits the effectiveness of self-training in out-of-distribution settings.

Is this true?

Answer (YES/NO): NO